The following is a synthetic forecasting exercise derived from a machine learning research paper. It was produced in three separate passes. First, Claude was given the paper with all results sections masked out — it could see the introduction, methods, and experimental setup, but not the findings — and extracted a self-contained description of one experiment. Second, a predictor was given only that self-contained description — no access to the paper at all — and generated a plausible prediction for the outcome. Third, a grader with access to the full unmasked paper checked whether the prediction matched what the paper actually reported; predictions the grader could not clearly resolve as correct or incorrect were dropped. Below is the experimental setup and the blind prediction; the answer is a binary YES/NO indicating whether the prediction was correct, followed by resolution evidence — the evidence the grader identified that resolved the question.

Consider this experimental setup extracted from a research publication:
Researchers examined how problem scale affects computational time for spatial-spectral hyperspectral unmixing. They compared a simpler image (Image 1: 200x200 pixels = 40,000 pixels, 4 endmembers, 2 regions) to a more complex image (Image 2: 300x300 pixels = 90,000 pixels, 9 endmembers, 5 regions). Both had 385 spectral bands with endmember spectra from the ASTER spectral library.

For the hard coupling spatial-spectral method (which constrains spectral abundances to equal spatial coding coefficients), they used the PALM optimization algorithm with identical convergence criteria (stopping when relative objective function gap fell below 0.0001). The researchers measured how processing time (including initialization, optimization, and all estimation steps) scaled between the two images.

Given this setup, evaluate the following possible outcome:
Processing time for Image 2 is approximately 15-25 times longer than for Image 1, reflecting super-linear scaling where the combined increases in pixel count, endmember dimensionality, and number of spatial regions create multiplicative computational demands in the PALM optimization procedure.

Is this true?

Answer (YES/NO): NO